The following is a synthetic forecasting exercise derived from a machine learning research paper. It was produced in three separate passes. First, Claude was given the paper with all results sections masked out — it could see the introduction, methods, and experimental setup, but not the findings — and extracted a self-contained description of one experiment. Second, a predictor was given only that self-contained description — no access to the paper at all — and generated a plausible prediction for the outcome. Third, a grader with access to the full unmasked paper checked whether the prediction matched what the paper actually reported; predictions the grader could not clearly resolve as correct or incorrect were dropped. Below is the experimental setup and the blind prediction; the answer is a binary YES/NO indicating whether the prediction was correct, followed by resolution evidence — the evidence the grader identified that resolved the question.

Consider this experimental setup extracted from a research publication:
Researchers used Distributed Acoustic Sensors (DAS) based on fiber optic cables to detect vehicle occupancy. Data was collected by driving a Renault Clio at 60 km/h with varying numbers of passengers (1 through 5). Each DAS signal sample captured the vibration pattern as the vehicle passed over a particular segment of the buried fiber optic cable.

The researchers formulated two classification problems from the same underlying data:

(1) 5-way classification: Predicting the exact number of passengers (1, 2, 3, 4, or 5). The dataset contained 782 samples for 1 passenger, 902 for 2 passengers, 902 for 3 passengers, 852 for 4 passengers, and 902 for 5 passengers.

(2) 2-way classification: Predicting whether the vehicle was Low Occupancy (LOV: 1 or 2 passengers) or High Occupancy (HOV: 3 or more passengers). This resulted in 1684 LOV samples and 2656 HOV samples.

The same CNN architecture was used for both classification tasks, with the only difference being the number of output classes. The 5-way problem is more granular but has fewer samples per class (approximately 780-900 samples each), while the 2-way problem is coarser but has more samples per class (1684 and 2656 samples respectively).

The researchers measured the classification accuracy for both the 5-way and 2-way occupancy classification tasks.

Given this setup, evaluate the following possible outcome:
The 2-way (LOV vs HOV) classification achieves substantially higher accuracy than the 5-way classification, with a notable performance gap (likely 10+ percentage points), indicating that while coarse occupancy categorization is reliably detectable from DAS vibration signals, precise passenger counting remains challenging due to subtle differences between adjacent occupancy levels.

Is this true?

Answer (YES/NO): NO